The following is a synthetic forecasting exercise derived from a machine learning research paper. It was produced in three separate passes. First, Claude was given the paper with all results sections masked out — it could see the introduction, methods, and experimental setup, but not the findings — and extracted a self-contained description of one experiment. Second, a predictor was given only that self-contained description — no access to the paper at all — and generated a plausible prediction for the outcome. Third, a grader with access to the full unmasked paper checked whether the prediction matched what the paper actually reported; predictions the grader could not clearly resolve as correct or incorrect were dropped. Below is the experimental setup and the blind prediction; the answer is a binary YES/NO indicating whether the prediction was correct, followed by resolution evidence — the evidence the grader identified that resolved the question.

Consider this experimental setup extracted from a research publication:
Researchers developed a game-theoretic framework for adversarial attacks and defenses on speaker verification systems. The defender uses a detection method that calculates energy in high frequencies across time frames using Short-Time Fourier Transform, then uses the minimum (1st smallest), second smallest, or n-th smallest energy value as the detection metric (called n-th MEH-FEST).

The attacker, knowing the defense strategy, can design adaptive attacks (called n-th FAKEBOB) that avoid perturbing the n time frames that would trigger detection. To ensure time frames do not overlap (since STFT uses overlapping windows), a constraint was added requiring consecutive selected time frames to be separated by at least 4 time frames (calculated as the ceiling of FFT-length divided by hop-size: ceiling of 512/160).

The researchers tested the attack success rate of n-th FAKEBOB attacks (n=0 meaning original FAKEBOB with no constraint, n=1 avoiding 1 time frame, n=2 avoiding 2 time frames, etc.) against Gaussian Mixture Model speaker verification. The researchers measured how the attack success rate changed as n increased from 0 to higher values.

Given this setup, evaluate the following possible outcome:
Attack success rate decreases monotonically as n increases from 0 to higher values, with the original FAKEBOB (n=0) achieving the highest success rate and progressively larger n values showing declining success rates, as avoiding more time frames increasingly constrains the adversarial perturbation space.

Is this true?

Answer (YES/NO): NO